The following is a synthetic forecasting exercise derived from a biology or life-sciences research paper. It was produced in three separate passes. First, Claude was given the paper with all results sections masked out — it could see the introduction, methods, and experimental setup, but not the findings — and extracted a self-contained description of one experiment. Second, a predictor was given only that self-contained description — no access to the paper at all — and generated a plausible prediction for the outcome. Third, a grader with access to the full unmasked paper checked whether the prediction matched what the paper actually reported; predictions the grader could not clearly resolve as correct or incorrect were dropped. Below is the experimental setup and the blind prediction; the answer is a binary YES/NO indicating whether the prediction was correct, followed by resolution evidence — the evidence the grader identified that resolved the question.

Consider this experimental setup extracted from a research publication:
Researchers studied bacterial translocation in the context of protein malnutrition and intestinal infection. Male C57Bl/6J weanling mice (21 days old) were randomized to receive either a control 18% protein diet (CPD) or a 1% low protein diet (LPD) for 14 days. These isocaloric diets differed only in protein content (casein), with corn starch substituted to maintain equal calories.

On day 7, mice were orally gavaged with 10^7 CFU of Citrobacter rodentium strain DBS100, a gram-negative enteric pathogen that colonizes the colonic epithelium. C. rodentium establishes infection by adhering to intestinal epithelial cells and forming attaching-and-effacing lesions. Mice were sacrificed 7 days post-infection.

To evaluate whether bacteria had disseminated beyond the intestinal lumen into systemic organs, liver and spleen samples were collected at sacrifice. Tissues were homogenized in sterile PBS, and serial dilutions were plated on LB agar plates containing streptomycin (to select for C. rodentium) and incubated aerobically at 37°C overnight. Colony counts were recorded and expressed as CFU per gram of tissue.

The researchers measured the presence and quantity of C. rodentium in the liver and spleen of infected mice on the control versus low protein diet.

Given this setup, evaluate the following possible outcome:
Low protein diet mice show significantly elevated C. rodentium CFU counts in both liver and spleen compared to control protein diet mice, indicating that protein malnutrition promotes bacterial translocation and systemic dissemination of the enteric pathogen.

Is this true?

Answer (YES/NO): YES